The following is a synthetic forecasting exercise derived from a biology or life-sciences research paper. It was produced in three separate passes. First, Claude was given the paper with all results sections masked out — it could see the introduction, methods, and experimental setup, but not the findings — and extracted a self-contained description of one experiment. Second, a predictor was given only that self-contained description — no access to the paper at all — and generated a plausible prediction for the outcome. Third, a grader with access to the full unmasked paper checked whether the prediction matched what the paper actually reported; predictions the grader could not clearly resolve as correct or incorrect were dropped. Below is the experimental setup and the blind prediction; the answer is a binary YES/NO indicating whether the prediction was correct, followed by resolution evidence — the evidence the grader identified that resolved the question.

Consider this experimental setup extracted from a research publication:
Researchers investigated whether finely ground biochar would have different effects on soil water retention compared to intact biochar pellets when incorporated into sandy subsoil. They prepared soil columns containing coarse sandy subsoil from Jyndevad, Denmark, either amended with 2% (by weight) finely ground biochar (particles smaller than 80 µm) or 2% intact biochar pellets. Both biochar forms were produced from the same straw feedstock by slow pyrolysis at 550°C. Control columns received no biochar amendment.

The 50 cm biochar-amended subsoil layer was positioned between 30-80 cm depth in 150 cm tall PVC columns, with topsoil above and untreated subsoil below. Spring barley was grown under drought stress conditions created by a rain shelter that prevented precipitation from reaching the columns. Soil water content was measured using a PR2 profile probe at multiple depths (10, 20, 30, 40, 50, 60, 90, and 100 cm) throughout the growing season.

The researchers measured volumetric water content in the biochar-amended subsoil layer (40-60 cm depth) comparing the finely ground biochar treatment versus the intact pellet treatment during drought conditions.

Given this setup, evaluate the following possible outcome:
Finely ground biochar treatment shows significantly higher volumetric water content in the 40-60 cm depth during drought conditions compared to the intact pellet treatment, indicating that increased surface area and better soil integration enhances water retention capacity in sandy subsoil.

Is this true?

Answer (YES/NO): YES